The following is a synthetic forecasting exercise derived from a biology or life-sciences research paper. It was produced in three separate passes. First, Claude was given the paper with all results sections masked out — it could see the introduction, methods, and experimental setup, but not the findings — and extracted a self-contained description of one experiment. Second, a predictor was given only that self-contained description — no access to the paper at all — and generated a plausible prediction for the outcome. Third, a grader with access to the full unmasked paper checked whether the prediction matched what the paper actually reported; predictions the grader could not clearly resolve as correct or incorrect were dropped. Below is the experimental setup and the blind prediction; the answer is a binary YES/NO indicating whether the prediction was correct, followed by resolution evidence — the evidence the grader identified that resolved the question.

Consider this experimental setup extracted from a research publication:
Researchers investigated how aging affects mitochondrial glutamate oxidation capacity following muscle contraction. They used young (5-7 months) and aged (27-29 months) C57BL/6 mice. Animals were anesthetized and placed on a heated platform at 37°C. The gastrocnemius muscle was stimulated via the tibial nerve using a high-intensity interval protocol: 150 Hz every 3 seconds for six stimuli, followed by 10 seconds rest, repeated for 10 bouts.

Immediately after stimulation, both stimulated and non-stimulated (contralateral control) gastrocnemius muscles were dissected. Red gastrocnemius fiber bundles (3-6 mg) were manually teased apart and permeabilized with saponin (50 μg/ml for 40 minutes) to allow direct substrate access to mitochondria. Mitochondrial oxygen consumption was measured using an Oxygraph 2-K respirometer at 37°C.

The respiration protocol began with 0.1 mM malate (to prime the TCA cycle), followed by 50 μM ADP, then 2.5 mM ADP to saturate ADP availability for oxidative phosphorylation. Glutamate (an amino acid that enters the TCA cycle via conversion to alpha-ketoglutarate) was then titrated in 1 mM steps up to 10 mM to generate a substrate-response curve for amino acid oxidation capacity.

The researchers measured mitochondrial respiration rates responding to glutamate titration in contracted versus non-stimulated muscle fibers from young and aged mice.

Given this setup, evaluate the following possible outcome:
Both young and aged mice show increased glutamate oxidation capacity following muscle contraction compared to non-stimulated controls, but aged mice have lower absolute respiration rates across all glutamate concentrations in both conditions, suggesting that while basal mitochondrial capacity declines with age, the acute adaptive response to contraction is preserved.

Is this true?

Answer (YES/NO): NO